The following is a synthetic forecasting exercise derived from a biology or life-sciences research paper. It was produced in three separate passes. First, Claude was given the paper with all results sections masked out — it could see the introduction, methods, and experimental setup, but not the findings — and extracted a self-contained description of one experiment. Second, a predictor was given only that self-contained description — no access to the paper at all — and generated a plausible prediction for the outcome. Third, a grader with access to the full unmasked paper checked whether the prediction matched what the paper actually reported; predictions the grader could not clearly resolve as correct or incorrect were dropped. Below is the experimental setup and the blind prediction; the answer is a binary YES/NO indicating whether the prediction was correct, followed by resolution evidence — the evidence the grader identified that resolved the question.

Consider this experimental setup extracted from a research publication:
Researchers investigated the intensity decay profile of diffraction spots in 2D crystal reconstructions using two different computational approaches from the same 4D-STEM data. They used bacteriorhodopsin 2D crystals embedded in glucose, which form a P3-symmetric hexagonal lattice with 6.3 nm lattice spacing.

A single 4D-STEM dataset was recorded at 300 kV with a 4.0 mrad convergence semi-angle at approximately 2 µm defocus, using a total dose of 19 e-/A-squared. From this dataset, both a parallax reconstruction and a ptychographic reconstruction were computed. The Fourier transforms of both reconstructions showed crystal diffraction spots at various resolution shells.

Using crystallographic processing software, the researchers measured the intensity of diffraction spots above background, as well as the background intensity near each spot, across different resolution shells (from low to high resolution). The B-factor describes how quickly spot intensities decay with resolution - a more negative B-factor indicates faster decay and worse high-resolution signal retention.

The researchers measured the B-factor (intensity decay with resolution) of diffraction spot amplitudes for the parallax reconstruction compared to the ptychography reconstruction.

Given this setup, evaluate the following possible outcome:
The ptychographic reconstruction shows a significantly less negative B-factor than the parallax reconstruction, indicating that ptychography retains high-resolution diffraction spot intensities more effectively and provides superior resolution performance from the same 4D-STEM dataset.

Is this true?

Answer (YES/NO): YES